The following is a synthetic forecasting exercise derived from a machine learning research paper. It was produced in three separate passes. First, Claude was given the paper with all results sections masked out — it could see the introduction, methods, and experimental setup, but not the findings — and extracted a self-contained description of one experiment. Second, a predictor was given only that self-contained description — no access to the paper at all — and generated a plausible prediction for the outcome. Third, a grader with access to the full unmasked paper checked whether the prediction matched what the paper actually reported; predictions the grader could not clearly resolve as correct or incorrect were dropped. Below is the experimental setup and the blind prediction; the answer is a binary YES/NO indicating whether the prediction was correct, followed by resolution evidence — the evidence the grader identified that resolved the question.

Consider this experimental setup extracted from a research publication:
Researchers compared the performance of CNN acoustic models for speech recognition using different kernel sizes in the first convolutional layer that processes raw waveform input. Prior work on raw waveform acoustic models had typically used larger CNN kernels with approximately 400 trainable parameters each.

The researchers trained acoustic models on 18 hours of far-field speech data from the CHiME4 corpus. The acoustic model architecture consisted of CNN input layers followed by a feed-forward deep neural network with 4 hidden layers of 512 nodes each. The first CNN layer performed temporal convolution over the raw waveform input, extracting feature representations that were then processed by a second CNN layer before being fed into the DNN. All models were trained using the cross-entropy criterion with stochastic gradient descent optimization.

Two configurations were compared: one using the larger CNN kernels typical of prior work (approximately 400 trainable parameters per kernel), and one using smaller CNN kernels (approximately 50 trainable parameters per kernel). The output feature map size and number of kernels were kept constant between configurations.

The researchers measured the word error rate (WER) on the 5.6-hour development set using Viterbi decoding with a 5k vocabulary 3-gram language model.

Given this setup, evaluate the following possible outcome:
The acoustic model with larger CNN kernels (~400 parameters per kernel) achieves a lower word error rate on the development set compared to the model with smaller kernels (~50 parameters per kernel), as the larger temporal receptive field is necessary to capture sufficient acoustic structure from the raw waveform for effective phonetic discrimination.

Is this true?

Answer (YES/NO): NO